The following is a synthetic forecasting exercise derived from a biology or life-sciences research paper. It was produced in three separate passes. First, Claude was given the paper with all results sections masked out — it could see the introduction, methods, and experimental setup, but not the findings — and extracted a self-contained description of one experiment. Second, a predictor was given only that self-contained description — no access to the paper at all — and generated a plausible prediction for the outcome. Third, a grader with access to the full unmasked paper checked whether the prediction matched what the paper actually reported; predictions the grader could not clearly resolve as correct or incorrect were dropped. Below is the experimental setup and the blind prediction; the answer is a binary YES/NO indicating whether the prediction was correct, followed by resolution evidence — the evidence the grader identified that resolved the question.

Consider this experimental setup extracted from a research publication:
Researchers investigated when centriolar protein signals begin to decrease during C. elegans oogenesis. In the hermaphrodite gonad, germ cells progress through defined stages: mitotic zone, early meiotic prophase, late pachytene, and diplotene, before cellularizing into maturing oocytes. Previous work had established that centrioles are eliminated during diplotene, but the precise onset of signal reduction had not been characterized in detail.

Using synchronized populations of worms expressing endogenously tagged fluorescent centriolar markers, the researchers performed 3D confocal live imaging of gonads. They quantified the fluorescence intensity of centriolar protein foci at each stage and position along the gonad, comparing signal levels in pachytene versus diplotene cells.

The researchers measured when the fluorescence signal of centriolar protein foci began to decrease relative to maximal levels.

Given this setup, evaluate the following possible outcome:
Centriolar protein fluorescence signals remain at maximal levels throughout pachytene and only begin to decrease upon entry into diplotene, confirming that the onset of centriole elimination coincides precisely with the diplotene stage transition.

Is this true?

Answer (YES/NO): YES